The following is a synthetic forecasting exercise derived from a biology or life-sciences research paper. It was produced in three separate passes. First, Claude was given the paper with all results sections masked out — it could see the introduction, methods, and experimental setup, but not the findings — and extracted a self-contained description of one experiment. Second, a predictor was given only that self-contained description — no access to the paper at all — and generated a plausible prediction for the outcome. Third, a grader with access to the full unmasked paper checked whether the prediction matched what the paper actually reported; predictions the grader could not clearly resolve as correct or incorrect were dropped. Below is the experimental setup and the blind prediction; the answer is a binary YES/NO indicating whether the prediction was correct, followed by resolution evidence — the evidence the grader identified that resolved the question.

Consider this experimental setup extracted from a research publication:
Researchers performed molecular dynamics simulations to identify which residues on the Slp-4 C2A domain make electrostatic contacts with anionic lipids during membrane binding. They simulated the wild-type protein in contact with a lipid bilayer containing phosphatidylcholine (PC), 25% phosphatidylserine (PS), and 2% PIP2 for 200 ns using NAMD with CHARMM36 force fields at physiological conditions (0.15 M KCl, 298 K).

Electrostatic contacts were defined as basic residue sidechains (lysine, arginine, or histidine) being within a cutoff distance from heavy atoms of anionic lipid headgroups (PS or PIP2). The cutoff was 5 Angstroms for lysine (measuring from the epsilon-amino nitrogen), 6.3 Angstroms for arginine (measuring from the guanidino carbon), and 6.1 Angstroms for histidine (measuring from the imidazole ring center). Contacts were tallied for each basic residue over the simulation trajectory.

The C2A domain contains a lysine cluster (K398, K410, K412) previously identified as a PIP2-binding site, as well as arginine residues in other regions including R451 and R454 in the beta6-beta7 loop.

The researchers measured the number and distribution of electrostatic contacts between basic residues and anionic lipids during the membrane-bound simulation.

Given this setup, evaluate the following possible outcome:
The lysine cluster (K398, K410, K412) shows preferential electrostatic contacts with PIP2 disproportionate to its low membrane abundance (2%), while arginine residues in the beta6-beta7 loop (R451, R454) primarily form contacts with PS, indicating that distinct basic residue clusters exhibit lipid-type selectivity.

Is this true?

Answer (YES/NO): NO